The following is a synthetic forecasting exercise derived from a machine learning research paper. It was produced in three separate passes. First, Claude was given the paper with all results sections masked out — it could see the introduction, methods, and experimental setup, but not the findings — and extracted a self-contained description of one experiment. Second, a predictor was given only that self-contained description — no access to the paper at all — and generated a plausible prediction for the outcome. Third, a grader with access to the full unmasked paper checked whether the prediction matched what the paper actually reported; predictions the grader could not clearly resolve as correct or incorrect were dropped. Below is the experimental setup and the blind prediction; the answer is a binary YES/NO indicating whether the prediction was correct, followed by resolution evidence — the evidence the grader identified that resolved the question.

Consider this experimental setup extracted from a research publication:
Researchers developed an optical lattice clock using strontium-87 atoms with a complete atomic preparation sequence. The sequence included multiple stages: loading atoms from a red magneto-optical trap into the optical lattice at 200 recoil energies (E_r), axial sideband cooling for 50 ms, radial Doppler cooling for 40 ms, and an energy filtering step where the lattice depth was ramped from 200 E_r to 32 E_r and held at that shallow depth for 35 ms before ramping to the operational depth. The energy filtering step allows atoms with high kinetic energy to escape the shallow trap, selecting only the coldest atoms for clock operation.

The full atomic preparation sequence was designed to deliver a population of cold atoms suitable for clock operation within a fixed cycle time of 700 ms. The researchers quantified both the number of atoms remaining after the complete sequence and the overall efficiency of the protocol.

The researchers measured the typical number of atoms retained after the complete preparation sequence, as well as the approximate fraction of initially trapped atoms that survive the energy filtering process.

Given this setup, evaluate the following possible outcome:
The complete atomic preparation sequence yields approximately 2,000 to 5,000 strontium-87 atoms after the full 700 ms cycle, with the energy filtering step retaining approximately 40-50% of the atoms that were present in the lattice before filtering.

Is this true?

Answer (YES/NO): NO